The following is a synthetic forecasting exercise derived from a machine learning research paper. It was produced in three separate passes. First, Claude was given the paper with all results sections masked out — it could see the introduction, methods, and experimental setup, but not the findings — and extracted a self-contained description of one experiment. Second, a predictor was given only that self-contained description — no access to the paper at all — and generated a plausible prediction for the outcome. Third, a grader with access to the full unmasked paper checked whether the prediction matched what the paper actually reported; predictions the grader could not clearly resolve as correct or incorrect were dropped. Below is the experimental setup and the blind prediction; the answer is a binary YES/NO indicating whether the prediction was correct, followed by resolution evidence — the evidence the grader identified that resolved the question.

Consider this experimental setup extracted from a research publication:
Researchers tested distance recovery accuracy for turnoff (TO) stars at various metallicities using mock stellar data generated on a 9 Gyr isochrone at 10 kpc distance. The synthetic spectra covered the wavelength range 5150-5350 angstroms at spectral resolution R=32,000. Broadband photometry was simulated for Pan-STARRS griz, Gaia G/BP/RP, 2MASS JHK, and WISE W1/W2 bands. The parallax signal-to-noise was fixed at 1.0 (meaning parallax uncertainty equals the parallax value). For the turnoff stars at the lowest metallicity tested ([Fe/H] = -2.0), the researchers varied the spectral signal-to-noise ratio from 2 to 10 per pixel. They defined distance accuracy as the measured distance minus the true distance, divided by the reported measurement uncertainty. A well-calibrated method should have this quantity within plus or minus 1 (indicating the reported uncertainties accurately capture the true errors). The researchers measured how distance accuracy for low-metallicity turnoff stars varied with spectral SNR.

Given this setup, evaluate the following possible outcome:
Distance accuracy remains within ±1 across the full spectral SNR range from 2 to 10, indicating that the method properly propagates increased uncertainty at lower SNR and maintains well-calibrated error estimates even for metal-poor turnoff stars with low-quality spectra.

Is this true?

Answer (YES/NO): NO